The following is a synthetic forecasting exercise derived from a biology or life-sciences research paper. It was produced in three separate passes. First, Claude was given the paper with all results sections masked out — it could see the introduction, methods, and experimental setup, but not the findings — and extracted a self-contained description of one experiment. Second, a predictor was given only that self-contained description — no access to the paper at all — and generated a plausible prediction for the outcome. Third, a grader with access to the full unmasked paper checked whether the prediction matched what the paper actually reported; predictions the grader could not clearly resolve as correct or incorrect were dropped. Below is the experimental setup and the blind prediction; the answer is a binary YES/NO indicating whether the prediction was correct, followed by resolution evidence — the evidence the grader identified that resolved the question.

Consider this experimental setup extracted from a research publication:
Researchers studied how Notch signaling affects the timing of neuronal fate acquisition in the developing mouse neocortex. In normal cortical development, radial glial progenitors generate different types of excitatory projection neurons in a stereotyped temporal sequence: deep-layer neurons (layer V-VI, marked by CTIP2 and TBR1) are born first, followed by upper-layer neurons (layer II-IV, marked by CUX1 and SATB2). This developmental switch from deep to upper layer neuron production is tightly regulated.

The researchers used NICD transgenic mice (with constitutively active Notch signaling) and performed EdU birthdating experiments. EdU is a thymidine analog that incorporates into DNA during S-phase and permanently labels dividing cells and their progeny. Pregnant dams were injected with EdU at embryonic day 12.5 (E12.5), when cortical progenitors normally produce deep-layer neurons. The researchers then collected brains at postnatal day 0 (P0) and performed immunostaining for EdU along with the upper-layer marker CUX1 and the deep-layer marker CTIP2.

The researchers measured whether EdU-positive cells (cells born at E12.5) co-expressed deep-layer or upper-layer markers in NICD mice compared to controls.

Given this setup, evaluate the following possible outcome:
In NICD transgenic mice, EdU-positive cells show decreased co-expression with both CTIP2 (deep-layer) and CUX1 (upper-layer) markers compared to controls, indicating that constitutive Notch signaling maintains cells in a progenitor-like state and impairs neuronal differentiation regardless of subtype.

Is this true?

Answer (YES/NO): NO